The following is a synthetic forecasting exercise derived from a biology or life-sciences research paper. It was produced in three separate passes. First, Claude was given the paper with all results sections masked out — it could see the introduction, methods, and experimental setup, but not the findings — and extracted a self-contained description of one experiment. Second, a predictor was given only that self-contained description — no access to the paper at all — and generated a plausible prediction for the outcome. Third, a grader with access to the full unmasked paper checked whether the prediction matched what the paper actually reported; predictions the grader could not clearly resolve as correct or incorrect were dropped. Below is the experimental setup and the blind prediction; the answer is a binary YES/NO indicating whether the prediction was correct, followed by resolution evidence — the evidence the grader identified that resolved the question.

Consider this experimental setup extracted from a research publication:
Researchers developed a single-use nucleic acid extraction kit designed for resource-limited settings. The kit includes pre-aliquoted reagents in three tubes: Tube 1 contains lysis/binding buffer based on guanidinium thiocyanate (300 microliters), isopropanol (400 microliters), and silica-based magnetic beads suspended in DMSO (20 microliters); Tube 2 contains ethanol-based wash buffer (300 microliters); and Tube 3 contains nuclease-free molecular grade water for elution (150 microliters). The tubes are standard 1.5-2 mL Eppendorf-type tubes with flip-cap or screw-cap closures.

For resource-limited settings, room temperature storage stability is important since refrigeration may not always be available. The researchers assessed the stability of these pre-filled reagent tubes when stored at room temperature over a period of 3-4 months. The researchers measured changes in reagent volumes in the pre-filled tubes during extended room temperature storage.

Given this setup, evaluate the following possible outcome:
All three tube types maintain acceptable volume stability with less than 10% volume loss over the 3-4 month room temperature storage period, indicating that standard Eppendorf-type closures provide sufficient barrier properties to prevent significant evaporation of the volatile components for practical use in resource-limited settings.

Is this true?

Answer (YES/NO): NO